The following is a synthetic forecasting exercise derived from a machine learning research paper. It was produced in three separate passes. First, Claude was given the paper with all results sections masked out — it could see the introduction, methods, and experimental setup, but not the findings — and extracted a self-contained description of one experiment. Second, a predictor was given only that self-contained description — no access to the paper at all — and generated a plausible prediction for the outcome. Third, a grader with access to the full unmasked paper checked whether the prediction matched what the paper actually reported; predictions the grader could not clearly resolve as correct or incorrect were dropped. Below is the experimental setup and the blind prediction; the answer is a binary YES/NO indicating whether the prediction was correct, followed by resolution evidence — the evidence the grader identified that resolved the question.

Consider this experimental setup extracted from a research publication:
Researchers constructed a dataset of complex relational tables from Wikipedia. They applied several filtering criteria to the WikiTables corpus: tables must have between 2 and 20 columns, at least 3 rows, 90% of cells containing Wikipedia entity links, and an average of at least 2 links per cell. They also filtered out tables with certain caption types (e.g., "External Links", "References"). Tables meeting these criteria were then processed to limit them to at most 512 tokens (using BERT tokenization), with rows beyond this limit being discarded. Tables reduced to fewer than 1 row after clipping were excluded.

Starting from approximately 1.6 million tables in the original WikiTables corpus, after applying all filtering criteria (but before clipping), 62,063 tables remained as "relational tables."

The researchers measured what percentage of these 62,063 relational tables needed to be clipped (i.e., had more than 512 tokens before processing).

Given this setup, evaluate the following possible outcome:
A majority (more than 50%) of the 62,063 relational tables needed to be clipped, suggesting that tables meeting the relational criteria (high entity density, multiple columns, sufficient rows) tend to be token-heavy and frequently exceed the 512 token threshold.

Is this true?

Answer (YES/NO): NO